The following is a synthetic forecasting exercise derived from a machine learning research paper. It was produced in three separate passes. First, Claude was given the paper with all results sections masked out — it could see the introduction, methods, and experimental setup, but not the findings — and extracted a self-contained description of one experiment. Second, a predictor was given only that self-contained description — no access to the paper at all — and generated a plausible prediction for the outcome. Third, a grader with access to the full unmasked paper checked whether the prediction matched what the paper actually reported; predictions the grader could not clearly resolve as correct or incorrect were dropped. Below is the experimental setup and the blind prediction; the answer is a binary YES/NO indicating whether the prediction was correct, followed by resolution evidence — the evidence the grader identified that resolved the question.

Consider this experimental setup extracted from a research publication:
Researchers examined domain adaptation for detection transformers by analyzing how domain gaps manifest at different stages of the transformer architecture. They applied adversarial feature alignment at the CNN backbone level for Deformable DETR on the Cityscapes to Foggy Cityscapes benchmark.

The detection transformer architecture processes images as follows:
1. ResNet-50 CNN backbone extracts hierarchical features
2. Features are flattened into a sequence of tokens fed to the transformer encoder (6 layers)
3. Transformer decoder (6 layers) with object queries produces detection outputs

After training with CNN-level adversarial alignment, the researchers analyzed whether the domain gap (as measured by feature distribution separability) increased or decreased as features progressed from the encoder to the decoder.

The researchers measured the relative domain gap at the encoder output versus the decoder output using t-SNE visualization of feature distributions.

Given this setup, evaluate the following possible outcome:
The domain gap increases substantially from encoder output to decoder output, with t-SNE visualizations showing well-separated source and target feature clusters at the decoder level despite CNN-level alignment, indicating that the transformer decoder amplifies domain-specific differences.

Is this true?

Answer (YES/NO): YES